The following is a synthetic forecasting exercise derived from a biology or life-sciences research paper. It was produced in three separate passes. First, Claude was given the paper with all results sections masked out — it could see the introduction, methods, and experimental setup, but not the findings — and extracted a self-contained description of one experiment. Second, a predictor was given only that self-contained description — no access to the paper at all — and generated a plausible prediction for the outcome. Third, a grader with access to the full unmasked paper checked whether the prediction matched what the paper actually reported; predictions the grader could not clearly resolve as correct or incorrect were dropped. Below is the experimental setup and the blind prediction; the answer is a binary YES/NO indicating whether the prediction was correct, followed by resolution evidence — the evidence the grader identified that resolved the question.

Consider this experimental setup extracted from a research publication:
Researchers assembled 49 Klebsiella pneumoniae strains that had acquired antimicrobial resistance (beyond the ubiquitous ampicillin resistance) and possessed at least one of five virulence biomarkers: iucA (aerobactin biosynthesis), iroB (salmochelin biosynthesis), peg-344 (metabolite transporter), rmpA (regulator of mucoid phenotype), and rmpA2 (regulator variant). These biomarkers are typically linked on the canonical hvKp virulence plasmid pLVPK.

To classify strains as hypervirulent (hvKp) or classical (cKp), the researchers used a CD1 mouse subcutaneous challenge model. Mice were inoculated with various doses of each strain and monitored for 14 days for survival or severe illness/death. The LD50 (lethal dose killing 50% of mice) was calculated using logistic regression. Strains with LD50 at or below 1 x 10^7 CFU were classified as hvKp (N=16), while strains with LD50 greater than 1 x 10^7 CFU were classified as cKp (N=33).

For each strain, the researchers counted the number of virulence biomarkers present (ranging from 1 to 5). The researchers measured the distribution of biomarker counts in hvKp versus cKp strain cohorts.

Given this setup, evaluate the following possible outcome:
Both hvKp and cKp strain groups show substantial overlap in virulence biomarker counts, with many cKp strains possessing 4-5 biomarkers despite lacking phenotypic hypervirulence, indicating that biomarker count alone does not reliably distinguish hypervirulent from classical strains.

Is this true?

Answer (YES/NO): NO